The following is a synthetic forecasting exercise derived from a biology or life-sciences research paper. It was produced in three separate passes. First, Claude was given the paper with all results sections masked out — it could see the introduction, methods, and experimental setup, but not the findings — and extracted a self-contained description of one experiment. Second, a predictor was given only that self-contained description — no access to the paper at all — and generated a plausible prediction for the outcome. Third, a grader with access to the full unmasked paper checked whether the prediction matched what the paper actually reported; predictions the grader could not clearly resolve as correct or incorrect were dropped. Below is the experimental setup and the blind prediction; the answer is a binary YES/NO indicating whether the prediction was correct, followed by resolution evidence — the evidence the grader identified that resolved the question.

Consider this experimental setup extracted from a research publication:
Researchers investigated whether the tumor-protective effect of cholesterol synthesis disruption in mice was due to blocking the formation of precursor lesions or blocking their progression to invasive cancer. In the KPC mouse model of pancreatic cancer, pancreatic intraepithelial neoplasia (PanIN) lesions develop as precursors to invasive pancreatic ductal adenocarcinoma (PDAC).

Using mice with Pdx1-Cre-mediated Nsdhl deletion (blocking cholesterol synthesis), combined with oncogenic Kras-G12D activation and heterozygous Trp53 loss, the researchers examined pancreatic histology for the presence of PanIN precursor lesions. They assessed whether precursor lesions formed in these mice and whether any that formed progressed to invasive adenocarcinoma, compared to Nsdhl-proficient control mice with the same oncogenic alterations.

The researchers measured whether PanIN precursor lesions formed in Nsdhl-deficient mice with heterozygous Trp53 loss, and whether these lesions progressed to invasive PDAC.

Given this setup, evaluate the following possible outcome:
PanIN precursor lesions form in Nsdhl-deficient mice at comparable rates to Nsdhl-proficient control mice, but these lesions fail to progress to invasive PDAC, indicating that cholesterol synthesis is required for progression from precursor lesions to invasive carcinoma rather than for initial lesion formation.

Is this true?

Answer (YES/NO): YES